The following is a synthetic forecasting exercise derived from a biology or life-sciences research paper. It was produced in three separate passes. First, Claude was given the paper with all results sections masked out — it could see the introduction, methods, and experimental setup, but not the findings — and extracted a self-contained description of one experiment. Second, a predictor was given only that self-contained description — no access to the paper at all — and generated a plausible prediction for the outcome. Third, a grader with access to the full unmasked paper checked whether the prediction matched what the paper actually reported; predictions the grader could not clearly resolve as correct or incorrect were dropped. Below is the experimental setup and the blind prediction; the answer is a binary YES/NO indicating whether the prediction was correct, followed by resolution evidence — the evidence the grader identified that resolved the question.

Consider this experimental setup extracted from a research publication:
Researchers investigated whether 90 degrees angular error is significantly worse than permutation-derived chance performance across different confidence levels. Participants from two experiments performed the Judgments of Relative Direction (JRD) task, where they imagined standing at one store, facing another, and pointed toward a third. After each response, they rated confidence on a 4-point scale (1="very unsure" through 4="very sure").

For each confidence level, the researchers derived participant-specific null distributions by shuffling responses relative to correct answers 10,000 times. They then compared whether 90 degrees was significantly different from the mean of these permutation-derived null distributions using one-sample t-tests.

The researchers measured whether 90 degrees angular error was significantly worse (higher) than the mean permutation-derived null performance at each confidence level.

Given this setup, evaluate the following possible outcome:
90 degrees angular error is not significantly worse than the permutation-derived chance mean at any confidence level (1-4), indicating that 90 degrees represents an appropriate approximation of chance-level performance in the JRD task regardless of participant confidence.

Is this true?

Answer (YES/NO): NO